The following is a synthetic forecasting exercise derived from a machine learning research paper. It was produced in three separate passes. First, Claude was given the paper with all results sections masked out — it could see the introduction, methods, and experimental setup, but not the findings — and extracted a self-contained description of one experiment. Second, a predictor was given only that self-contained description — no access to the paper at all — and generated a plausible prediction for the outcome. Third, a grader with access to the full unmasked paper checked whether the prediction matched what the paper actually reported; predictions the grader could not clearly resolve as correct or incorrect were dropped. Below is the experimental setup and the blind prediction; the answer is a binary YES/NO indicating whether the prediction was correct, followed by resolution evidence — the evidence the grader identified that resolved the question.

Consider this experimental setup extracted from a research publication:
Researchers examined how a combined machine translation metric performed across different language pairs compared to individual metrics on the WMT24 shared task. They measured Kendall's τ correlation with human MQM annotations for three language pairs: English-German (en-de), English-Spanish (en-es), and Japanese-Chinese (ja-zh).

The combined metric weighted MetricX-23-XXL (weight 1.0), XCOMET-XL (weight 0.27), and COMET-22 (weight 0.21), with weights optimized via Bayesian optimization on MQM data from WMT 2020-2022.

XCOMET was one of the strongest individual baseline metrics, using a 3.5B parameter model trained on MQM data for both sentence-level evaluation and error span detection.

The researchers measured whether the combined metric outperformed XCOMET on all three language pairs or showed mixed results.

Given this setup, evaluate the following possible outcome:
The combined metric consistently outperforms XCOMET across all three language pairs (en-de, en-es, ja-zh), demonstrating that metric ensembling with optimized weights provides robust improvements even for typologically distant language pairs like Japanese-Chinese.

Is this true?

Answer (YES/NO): NO